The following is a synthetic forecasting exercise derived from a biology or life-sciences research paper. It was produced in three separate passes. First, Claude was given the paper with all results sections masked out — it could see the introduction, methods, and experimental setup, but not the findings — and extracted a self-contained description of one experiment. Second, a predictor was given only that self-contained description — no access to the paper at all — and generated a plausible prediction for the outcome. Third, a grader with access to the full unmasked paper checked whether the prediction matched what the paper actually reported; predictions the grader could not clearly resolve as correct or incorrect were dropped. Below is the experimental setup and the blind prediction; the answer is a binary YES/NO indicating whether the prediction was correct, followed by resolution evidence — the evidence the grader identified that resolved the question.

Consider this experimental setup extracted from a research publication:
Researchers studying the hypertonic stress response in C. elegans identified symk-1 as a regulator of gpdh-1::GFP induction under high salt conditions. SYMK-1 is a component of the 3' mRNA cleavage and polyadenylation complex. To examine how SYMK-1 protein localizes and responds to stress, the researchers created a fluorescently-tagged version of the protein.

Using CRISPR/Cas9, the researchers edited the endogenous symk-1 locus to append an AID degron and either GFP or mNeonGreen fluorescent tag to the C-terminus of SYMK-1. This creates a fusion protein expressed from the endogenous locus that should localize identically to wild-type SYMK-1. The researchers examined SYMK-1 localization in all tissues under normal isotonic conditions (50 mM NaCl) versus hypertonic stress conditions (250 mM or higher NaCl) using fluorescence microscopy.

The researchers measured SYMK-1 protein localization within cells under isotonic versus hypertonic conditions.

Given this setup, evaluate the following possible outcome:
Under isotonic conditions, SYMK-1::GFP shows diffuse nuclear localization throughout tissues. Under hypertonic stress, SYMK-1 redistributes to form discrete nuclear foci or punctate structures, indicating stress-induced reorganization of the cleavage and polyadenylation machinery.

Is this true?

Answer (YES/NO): YES